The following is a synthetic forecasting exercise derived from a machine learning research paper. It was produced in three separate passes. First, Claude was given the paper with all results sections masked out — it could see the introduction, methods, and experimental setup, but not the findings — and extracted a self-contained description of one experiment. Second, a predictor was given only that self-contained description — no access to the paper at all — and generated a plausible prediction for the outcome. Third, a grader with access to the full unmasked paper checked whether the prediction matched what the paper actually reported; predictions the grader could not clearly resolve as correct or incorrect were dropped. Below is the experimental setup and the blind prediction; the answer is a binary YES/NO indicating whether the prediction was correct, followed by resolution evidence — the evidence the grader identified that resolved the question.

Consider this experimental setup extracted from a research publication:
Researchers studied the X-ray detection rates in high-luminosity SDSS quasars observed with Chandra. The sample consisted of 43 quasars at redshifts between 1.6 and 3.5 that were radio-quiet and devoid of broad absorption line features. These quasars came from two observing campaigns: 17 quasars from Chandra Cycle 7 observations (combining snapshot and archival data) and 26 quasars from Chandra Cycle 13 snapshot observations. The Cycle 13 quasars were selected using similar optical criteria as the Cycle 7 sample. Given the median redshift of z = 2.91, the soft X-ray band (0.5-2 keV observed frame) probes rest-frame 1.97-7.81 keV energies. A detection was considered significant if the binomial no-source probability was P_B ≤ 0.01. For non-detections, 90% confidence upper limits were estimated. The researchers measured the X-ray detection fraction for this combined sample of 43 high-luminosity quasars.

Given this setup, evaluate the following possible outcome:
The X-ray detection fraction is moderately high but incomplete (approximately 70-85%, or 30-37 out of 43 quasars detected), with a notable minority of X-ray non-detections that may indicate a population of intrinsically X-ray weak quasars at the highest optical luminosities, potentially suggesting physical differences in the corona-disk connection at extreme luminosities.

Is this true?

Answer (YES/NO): NO